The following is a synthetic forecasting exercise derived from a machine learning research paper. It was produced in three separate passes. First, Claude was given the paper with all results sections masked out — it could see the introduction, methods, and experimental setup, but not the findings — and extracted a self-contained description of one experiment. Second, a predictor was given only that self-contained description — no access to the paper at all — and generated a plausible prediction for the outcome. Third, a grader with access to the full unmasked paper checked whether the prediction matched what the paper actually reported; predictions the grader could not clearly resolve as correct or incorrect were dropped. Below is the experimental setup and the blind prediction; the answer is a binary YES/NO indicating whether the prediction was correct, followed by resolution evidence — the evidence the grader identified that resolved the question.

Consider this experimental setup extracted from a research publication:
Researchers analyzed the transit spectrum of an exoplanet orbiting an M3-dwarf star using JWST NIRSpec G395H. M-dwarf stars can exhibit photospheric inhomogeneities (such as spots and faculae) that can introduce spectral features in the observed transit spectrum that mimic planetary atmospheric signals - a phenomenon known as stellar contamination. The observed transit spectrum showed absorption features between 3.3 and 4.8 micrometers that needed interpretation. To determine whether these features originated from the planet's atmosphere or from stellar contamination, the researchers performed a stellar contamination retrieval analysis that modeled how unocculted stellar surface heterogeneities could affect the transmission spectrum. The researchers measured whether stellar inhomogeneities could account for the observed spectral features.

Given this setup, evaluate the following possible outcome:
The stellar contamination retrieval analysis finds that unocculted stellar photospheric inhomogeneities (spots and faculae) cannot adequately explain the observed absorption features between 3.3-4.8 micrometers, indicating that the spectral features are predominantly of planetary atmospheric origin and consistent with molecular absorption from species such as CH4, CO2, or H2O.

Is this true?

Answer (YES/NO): NO